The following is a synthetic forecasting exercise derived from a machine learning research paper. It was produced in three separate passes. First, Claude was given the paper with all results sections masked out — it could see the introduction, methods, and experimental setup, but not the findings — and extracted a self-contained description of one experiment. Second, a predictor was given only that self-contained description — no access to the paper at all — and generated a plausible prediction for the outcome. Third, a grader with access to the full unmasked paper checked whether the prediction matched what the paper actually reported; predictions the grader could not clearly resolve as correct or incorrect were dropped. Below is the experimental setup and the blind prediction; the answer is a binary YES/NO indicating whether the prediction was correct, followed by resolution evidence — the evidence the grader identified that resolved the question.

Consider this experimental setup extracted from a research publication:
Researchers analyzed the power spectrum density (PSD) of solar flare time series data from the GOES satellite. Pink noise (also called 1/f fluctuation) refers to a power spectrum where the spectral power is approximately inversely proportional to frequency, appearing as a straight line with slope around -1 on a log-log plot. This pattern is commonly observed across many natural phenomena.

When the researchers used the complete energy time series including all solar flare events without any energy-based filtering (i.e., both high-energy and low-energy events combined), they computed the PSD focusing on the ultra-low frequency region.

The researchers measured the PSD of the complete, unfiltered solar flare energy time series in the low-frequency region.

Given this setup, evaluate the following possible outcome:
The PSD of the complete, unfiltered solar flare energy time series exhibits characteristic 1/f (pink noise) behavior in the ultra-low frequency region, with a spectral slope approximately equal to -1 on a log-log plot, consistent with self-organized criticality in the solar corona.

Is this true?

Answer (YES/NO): NO